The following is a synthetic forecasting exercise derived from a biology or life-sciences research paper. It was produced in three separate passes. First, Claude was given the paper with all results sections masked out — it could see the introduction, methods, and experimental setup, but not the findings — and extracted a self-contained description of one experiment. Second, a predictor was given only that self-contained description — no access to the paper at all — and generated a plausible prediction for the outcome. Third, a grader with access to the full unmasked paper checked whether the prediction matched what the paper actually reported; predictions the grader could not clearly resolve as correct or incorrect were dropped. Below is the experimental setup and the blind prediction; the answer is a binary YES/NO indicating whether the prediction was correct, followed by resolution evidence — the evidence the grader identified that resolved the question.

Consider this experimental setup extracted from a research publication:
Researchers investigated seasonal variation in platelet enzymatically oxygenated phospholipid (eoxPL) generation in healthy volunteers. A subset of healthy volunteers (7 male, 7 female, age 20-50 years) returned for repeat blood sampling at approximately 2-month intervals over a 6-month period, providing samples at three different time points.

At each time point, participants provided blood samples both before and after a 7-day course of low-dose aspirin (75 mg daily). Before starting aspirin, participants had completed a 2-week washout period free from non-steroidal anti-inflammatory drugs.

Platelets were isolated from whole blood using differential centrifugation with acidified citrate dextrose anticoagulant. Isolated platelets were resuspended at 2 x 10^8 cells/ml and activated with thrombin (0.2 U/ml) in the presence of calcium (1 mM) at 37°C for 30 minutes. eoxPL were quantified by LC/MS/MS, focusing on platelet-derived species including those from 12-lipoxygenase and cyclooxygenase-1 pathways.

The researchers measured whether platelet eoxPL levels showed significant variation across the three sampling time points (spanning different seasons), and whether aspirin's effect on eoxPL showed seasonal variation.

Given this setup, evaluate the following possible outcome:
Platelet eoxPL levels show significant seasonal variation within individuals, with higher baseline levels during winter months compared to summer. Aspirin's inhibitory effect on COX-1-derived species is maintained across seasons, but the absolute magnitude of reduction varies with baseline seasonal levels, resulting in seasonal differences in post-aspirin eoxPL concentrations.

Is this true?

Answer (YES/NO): NO